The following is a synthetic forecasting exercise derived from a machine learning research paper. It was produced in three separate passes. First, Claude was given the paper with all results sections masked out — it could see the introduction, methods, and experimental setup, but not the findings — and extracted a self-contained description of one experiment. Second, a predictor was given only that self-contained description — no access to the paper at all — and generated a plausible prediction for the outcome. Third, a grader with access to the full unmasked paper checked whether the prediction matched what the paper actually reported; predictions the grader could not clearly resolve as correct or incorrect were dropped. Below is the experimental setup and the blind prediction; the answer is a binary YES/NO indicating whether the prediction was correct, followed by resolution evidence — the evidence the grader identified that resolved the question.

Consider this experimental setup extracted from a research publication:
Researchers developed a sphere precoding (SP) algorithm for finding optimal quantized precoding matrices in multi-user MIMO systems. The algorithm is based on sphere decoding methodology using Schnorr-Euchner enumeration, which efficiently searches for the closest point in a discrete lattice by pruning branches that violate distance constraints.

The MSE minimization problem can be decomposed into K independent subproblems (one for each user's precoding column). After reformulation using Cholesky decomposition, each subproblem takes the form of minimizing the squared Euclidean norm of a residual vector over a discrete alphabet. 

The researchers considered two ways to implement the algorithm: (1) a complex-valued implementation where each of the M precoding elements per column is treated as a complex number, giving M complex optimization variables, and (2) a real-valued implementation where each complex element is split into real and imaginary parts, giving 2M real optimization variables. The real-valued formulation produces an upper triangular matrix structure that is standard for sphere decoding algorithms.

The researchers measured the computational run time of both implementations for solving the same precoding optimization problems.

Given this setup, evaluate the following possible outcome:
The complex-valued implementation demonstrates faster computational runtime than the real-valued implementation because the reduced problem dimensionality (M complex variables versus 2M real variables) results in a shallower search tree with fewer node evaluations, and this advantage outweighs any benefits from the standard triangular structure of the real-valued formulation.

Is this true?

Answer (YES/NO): NO